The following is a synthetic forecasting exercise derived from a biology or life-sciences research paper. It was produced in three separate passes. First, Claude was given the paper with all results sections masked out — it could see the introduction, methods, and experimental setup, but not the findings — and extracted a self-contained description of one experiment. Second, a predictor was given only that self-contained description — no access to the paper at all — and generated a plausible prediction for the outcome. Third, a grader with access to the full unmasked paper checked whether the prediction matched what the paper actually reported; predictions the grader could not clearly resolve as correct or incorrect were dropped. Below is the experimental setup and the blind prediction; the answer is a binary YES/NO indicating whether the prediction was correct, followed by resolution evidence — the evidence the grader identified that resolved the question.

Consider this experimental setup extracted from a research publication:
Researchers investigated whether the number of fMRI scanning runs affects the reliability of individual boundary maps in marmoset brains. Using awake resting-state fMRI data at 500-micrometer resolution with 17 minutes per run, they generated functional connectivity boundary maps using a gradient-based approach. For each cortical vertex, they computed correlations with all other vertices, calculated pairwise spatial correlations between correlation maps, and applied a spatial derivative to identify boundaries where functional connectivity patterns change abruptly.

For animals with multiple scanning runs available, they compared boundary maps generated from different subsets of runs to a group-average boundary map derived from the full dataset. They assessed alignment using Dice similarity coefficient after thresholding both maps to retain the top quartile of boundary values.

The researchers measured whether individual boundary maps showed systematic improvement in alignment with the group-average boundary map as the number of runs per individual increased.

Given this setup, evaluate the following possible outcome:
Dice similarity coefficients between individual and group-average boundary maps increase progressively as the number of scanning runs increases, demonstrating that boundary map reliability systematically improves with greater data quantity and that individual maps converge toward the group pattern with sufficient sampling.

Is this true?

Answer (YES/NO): YES